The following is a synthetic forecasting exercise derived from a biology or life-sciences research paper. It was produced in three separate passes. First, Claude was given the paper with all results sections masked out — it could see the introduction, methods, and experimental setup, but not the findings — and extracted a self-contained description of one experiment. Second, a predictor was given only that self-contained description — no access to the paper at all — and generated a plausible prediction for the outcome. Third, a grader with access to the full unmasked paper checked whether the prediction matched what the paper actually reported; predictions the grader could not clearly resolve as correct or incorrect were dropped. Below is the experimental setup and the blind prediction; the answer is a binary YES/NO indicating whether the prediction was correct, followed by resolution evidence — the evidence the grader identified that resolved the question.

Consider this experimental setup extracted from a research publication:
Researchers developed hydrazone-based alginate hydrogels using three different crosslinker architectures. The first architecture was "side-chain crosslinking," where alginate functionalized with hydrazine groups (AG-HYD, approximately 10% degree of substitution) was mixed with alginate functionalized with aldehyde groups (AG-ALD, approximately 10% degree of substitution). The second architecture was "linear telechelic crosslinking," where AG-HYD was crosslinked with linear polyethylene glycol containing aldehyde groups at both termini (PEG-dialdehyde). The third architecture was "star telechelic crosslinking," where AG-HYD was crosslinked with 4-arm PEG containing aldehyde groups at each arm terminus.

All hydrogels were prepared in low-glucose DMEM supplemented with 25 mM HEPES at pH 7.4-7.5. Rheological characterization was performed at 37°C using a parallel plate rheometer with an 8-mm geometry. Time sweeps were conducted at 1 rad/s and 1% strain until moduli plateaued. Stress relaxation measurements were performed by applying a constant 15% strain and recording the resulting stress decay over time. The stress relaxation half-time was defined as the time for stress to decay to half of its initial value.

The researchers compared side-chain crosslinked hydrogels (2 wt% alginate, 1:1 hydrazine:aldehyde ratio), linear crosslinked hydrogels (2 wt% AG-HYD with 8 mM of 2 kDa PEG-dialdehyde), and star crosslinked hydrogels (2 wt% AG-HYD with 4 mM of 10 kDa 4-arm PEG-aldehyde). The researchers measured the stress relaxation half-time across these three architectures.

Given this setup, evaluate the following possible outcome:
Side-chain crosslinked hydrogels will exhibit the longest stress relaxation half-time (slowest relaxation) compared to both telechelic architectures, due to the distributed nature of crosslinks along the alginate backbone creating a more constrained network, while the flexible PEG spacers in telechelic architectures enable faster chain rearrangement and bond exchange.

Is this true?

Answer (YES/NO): YES